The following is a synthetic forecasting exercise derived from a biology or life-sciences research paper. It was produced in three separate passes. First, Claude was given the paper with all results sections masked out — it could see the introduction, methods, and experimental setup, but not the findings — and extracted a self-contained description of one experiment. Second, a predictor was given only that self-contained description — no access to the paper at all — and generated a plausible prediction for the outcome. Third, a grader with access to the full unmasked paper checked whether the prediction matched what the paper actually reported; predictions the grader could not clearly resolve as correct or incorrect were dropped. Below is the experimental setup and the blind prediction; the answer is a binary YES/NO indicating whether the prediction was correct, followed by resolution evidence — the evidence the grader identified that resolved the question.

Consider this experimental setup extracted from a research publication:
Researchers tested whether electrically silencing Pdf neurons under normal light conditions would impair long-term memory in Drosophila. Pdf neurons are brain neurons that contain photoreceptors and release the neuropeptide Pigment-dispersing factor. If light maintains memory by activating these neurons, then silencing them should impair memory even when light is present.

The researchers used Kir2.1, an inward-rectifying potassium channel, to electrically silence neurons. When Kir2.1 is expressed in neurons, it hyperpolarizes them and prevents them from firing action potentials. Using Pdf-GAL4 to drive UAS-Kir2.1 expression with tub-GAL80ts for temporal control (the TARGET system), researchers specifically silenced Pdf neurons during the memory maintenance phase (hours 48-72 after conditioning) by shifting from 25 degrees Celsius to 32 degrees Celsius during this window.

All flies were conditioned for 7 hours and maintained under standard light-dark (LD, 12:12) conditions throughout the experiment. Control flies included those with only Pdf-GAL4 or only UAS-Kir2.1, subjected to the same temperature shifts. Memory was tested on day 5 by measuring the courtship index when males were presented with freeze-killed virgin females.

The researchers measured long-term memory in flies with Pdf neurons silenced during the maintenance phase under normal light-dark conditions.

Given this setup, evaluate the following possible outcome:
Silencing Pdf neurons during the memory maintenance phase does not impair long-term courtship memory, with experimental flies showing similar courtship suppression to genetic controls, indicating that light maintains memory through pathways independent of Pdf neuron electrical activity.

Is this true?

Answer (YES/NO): NO